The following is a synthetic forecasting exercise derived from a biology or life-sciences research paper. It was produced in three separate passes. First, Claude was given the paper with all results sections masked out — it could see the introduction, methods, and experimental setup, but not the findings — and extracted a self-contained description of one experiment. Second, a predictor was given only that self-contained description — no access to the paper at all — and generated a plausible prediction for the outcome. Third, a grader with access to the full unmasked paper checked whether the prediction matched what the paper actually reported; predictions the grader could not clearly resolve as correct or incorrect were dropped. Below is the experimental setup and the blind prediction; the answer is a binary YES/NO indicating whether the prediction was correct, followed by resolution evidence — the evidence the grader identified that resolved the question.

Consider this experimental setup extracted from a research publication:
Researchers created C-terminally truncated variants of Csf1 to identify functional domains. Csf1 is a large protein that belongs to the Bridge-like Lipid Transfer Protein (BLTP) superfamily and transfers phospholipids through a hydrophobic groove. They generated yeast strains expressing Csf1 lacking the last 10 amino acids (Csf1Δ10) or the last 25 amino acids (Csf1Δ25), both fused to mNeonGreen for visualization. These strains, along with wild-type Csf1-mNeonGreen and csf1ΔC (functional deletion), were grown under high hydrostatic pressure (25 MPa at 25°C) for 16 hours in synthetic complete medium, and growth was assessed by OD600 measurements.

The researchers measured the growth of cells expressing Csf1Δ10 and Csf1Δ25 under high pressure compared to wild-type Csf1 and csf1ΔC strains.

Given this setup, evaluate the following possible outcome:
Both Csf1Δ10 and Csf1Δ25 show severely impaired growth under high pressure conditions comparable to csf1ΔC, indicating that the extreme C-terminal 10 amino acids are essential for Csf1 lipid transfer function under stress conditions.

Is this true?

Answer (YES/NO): YES